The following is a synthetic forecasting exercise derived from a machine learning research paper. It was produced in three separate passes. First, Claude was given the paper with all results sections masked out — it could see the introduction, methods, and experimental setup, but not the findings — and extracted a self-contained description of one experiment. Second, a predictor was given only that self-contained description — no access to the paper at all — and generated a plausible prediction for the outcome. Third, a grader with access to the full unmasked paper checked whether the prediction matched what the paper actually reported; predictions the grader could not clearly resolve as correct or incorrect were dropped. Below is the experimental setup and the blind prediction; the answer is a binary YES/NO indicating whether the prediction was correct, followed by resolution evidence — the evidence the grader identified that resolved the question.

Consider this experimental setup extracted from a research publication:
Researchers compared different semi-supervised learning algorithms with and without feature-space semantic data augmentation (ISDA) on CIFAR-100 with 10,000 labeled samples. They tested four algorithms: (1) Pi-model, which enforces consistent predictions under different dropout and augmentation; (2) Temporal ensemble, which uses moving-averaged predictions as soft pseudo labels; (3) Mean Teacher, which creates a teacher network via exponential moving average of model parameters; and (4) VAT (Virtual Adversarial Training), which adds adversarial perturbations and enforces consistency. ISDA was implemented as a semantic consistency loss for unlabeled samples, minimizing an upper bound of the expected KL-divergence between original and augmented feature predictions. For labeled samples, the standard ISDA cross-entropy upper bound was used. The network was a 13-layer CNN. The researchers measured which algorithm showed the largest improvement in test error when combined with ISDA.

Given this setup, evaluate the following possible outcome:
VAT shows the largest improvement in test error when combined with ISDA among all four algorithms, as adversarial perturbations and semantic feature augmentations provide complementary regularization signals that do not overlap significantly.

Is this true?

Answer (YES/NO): YES